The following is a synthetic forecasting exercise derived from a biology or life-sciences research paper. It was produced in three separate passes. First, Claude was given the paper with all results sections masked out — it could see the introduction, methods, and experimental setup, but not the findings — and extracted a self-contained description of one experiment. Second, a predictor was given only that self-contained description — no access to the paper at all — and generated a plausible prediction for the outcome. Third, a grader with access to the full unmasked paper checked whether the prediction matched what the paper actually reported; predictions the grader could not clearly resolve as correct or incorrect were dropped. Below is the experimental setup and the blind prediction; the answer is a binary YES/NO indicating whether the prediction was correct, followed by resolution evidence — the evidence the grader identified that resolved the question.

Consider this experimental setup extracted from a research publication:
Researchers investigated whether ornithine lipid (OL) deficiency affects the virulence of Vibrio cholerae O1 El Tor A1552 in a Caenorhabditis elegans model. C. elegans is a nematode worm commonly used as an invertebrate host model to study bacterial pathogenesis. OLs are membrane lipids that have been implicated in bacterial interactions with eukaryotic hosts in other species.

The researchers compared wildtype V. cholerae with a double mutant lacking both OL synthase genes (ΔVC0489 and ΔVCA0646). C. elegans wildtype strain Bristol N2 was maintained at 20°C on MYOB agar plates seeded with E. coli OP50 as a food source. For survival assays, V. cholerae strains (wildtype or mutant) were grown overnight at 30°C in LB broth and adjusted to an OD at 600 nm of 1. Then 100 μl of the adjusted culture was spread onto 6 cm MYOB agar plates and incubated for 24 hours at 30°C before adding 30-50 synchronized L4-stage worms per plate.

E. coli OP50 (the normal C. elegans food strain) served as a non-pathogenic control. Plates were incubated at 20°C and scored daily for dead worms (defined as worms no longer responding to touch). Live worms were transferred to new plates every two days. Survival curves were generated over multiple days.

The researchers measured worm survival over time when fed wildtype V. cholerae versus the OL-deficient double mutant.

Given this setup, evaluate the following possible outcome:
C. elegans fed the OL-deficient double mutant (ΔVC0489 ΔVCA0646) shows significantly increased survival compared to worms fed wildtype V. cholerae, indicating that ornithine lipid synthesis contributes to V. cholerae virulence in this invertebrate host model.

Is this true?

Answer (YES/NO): NO